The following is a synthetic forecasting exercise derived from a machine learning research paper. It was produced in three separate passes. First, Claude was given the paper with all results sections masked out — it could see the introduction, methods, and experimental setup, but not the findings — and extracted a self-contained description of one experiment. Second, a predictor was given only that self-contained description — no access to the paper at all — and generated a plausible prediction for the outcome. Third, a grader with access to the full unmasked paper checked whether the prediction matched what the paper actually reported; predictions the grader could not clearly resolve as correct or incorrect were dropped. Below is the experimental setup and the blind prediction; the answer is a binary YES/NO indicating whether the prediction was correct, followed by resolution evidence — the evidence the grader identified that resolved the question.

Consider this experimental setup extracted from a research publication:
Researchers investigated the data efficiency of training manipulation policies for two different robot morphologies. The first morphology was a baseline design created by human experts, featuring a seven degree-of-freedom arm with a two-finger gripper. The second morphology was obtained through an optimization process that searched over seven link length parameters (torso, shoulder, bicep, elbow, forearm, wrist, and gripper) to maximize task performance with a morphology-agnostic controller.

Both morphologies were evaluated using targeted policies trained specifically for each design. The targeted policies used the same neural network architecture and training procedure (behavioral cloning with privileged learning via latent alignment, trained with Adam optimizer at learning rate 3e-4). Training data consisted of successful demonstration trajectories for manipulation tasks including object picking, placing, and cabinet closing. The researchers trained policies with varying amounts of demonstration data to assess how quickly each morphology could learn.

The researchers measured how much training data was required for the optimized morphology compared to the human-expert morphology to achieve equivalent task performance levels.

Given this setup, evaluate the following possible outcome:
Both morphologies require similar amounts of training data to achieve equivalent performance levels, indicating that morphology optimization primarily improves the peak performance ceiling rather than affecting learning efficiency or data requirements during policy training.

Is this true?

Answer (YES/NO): NO